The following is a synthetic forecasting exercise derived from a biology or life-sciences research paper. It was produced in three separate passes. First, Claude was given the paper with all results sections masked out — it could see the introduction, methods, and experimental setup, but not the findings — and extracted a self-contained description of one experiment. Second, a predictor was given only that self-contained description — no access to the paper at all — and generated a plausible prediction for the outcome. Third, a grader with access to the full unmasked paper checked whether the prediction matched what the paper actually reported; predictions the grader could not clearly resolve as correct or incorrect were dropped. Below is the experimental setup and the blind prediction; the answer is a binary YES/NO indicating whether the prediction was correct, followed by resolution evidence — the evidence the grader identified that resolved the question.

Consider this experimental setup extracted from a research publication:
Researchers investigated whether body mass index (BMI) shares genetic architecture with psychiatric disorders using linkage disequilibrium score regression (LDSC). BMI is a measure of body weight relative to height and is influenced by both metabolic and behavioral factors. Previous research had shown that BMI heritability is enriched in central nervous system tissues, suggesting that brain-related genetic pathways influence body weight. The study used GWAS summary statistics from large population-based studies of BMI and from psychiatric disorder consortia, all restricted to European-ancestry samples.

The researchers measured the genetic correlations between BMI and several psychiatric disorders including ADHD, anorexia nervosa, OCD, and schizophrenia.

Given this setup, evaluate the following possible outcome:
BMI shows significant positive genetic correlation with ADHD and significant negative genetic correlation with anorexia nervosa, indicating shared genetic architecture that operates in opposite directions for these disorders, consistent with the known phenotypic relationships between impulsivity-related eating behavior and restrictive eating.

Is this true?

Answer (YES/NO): YES